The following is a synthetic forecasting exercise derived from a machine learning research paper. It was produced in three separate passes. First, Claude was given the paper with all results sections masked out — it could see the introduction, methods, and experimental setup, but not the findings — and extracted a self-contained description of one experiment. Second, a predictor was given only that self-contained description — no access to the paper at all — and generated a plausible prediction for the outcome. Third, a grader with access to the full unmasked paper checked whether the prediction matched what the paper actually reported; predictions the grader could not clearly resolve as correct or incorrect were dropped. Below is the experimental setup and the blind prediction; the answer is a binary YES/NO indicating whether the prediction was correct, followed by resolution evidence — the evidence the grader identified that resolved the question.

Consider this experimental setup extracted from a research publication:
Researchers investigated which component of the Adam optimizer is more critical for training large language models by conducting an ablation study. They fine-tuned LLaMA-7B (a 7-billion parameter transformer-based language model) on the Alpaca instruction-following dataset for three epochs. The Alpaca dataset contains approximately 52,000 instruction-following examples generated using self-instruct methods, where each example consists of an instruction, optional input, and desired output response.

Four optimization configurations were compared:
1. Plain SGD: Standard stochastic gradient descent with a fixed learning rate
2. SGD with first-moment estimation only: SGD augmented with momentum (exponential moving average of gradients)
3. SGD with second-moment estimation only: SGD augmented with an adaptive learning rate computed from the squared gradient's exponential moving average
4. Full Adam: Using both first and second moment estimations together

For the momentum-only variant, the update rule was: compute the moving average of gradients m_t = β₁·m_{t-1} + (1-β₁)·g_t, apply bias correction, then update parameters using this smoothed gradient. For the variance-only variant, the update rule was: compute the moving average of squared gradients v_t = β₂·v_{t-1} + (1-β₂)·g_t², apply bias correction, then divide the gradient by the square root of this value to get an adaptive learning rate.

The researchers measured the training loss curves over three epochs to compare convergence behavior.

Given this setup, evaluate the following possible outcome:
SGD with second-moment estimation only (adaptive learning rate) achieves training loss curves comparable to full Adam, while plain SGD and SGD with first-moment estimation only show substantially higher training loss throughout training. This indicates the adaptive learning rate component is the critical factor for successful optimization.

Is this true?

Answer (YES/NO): YES